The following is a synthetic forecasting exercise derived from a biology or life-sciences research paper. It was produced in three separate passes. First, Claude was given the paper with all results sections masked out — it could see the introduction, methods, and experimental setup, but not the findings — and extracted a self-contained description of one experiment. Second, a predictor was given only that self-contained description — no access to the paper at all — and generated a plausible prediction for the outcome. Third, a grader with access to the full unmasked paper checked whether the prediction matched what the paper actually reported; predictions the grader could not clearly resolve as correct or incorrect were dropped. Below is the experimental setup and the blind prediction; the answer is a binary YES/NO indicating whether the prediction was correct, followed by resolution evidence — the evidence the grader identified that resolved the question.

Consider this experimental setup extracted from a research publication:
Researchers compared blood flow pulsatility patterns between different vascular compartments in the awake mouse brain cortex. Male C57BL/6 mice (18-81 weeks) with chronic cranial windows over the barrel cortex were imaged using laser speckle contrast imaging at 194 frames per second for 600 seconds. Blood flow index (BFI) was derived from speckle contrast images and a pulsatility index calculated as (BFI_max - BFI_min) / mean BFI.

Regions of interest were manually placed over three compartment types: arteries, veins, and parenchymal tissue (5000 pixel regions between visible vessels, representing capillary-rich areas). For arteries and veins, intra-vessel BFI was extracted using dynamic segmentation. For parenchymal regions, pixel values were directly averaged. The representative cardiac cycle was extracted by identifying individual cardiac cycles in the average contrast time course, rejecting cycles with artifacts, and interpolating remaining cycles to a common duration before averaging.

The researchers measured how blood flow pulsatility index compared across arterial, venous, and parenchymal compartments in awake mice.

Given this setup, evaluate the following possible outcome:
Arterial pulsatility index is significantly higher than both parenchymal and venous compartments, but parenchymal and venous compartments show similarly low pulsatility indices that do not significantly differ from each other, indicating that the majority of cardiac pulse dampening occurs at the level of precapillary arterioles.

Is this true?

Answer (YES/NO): NO